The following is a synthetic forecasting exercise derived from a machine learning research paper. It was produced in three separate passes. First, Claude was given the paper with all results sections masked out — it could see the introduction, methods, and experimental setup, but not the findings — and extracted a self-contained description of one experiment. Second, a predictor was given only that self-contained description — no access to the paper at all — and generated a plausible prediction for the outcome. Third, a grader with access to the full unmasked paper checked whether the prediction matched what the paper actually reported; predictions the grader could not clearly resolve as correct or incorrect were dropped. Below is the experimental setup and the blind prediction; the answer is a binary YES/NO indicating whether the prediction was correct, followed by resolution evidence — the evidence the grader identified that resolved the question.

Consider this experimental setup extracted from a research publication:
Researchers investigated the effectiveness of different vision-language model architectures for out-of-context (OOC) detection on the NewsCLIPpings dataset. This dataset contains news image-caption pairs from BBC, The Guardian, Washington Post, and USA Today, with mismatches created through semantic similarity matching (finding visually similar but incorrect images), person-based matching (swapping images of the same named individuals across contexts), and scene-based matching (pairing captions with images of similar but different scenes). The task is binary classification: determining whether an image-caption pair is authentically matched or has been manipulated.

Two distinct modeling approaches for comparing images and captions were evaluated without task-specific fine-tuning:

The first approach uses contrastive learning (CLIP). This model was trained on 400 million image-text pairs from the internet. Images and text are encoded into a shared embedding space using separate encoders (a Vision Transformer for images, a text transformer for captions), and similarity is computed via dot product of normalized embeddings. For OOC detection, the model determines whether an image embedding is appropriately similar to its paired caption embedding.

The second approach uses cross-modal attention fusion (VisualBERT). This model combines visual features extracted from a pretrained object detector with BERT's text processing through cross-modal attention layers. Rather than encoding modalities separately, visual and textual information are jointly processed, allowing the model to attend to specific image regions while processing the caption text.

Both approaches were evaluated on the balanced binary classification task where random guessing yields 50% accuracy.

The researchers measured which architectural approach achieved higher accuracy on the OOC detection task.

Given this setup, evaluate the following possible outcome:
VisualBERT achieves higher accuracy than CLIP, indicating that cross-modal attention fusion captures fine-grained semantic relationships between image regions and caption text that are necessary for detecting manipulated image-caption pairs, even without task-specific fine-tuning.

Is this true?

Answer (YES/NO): NO